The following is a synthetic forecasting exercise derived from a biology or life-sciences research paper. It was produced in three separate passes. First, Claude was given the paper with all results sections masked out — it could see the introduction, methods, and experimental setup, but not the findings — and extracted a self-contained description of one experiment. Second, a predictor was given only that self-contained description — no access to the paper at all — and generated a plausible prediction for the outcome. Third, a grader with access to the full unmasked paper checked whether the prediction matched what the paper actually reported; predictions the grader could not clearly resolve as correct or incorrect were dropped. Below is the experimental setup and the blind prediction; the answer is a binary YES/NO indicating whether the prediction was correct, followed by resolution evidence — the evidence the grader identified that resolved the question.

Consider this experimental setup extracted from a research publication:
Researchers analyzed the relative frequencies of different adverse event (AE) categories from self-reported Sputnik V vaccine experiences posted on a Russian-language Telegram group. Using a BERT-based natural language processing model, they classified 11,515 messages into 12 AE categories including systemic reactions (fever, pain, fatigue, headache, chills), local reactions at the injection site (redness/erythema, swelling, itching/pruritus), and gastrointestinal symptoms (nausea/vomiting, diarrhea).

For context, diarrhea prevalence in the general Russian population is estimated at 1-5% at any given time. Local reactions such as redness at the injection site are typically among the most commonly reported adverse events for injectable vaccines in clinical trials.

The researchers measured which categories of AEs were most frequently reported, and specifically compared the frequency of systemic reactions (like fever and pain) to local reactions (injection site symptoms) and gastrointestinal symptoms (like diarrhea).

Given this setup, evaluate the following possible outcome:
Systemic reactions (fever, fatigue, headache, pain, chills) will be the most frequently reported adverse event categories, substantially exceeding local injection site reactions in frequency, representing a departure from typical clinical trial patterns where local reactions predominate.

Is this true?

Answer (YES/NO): YES